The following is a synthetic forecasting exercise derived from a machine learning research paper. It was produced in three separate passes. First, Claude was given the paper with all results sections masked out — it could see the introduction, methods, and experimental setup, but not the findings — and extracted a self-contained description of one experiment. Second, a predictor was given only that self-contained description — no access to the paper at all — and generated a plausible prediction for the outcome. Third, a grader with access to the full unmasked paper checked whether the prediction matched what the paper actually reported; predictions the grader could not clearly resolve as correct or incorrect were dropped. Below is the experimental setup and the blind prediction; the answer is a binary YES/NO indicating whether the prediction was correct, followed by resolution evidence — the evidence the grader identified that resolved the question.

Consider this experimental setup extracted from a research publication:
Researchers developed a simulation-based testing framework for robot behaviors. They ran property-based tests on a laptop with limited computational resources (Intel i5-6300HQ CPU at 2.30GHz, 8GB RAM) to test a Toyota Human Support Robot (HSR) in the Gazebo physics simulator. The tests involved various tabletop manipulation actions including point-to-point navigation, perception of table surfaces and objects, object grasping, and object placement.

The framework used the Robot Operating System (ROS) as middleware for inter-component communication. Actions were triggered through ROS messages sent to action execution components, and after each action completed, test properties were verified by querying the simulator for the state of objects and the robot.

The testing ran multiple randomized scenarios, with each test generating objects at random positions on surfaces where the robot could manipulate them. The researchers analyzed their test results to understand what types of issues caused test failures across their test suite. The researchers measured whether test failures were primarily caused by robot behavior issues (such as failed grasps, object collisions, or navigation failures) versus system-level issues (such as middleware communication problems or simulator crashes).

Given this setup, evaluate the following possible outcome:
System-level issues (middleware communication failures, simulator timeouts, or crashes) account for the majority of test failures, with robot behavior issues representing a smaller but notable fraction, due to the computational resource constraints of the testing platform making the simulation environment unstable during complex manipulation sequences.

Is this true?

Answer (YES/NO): NO